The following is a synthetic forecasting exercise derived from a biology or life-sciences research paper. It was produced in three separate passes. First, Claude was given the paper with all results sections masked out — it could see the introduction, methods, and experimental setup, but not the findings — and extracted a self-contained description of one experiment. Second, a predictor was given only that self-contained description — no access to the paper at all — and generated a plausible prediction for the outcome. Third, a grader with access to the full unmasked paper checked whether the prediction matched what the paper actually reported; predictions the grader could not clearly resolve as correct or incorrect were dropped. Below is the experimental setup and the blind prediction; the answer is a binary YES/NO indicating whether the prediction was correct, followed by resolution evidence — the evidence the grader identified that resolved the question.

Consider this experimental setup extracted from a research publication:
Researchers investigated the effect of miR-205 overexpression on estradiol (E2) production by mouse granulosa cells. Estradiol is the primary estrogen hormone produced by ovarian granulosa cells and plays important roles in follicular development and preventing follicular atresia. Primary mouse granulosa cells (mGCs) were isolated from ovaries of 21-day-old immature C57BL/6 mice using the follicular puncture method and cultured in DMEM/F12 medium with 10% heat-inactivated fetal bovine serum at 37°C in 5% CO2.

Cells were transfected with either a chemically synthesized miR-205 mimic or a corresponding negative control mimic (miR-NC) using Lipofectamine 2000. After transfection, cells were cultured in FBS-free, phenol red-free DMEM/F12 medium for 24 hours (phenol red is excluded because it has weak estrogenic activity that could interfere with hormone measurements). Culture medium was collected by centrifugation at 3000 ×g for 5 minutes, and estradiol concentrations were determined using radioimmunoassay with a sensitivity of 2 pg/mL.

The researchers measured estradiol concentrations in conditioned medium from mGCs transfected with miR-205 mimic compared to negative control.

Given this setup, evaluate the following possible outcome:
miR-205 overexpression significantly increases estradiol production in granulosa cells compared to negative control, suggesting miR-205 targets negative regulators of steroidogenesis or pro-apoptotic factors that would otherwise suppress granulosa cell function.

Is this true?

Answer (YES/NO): NO